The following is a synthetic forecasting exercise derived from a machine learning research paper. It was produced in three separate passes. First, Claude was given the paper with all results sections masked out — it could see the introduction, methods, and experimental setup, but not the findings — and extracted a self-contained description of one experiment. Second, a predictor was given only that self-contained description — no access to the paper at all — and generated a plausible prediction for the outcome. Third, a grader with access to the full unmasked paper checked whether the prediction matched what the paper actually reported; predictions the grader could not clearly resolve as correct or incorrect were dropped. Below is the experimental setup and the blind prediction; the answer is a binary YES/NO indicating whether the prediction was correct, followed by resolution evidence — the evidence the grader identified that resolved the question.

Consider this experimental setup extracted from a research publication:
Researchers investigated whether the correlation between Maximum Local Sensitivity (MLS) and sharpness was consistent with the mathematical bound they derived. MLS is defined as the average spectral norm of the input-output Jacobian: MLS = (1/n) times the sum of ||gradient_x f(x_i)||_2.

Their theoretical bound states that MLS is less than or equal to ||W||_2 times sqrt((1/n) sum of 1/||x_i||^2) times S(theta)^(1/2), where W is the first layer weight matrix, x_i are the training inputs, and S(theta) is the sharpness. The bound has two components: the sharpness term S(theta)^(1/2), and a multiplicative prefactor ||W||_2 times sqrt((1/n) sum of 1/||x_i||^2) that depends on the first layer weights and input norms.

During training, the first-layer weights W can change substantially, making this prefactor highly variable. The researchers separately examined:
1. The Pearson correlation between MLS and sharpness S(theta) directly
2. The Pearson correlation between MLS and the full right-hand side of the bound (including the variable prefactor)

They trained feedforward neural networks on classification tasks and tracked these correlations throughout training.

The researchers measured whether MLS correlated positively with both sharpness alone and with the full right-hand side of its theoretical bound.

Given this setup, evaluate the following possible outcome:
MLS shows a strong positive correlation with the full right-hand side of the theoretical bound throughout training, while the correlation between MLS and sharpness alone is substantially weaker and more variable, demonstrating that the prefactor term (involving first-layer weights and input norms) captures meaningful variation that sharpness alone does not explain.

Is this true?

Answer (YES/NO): NO